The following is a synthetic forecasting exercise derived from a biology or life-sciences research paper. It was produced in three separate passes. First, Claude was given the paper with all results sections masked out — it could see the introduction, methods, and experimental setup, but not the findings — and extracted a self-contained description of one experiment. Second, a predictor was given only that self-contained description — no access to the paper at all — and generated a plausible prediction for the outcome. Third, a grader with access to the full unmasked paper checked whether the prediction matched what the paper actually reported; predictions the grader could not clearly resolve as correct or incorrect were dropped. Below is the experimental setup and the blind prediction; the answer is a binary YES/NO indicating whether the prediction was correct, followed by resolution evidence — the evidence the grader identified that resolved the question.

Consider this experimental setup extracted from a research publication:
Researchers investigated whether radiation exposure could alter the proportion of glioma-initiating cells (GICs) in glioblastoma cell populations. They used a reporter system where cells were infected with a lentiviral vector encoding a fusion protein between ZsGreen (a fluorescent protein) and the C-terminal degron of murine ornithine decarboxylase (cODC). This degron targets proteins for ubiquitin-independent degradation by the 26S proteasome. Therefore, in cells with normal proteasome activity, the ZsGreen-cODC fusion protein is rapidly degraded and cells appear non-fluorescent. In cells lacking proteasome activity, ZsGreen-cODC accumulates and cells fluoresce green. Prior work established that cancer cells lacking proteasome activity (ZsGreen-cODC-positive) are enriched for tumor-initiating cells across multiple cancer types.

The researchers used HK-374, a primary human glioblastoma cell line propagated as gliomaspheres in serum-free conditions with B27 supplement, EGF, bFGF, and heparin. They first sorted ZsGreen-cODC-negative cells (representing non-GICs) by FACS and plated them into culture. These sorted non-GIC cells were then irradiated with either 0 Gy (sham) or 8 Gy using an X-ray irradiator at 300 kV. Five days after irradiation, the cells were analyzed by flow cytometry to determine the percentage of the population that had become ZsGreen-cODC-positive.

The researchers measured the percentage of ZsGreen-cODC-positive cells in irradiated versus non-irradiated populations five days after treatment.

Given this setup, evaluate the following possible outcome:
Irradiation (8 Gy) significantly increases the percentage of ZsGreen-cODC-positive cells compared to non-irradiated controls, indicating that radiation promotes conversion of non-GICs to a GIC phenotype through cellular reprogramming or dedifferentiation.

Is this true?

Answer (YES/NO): YES